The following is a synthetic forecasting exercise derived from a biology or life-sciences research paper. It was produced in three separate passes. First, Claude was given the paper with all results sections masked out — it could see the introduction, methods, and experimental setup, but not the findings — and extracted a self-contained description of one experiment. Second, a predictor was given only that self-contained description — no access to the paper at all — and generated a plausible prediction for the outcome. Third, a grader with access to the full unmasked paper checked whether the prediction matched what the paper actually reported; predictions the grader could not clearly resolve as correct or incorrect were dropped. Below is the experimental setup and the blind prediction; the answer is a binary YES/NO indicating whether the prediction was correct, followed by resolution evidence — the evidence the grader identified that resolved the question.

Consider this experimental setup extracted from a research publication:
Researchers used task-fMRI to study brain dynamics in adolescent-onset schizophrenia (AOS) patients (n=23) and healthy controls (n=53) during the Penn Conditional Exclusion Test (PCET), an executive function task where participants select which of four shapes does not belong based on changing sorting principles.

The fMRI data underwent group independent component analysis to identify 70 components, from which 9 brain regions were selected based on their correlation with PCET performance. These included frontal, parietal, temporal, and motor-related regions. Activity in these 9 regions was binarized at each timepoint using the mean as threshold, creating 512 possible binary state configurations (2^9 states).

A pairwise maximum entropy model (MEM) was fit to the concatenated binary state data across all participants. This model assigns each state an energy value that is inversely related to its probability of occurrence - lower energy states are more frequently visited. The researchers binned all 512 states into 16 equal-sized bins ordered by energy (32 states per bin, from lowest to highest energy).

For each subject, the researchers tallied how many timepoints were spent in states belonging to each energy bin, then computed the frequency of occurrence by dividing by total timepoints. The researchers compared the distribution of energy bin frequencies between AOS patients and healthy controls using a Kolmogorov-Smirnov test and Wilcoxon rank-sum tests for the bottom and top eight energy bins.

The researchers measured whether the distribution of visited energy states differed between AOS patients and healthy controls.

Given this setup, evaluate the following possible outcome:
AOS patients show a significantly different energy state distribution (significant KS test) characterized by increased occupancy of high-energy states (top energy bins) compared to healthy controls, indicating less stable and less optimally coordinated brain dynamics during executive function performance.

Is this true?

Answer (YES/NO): YES